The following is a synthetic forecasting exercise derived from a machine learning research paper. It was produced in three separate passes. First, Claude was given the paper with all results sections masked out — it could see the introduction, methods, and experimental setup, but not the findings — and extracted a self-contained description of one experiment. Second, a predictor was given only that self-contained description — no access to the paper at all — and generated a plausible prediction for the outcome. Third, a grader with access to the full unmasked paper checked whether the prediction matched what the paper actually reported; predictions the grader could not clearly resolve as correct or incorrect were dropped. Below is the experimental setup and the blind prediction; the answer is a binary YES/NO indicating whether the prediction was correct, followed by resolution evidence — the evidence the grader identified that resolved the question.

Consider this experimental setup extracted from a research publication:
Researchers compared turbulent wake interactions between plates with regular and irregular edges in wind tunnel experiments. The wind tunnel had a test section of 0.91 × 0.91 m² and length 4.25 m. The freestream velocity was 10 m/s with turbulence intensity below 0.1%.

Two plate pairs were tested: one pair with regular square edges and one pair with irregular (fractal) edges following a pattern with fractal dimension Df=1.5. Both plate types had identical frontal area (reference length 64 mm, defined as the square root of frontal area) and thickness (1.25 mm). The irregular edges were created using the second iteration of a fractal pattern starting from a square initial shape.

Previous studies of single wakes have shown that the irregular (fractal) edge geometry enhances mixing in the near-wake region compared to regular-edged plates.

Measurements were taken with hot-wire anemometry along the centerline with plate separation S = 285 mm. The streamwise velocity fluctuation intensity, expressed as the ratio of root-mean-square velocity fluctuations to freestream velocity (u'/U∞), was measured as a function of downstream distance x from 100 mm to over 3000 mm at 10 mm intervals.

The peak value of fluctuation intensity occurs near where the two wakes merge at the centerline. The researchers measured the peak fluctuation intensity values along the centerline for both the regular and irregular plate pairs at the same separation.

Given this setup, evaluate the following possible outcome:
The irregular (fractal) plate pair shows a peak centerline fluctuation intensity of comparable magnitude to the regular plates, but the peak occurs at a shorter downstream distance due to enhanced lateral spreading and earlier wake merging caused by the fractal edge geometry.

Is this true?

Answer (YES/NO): NO